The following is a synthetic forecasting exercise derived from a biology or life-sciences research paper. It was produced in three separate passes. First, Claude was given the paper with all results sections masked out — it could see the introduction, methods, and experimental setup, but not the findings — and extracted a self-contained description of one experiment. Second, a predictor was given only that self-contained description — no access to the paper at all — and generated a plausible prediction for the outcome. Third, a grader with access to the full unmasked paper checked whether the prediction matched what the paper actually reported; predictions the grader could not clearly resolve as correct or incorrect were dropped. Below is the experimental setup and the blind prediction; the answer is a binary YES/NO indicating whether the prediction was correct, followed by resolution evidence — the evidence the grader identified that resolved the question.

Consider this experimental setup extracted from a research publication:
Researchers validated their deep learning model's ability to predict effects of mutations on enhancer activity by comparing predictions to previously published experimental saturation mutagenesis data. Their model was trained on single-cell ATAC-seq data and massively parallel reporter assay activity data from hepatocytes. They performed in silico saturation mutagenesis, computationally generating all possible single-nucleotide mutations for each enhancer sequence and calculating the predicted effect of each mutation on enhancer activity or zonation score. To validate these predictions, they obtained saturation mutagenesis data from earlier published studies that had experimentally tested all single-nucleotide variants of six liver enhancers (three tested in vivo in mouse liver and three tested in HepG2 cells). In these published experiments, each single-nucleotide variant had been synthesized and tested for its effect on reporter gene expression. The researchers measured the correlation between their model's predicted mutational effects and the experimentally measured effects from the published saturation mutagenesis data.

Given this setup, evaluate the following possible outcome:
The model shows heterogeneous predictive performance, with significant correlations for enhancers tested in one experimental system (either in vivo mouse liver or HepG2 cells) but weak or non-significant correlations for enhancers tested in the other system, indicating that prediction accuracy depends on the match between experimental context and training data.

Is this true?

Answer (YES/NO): NO